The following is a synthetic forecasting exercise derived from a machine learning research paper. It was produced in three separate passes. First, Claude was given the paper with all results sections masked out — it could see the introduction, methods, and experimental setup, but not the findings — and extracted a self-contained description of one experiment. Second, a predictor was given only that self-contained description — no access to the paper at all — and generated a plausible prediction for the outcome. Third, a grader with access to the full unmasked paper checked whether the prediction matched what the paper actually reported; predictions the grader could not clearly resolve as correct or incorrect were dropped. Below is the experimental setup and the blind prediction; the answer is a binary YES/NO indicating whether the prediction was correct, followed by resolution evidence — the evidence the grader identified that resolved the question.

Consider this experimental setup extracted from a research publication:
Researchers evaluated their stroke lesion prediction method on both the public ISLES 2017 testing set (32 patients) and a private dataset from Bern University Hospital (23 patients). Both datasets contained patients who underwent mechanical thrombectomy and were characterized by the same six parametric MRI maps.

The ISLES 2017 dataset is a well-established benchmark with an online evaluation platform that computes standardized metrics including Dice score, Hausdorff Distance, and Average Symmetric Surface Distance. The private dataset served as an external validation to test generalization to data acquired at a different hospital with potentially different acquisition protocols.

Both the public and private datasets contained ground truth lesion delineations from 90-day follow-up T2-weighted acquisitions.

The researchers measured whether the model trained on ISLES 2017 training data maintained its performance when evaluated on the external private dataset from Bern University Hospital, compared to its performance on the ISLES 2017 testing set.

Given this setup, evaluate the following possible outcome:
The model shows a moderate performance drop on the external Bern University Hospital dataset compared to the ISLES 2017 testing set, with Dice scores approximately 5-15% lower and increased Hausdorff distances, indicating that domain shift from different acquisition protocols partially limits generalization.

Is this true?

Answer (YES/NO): NO